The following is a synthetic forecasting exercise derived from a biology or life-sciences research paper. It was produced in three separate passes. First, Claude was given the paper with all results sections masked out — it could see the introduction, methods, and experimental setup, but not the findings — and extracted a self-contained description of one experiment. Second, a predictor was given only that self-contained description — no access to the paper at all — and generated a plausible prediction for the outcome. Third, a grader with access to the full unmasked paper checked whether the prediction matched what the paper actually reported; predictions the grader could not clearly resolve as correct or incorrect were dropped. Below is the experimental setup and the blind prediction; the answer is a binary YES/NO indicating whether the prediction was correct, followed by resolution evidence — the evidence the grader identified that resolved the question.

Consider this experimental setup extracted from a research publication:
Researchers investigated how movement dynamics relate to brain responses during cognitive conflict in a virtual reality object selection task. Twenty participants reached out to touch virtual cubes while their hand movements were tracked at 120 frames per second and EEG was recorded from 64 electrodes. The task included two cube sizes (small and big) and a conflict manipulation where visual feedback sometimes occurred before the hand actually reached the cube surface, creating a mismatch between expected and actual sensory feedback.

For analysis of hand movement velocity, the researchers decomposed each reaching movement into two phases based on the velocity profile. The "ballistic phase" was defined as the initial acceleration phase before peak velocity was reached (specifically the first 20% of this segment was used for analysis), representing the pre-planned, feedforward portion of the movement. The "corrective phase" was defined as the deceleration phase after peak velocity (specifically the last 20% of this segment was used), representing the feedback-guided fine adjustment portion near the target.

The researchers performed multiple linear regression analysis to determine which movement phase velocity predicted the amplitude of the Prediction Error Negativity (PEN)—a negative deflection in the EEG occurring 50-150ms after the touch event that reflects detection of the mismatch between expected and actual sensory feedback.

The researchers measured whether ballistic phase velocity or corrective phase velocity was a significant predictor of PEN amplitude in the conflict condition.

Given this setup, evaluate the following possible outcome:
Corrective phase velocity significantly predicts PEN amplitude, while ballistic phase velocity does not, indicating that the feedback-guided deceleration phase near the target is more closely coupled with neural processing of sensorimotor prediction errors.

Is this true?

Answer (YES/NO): NO